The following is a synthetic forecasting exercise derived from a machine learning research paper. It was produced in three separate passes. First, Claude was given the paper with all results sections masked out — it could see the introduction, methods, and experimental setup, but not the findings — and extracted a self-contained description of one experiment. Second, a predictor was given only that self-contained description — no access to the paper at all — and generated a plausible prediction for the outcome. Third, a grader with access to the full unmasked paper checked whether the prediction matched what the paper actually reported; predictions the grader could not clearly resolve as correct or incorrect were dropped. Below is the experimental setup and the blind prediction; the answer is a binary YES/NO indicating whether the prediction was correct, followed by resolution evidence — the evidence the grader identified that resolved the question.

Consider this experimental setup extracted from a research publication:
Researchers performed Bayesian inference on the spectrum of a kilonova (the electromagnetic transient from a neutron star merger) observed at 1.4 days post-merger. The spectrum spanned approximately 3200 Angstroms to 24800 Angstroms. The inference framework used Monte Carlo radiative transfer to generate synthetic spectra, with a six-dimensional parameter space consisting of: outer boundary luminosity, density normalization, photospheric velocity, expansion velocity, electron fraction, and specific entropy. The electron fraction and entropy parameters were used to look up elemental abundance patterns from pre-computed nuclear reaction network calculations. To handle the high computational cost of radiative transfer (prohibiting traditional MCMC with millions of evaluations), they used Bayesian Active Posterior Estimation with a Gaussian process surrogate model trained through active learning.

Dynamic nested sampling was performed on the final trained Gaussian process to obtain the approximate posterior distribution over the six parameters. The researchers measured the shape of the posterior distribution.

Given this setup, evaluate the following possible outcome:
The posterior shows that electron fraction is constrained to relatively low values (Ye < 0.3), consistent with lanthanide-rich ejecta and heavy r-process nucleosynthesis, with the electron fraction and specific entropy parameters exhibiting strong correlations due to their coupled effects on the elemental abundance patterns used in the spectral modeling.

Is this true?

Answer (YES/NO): NO